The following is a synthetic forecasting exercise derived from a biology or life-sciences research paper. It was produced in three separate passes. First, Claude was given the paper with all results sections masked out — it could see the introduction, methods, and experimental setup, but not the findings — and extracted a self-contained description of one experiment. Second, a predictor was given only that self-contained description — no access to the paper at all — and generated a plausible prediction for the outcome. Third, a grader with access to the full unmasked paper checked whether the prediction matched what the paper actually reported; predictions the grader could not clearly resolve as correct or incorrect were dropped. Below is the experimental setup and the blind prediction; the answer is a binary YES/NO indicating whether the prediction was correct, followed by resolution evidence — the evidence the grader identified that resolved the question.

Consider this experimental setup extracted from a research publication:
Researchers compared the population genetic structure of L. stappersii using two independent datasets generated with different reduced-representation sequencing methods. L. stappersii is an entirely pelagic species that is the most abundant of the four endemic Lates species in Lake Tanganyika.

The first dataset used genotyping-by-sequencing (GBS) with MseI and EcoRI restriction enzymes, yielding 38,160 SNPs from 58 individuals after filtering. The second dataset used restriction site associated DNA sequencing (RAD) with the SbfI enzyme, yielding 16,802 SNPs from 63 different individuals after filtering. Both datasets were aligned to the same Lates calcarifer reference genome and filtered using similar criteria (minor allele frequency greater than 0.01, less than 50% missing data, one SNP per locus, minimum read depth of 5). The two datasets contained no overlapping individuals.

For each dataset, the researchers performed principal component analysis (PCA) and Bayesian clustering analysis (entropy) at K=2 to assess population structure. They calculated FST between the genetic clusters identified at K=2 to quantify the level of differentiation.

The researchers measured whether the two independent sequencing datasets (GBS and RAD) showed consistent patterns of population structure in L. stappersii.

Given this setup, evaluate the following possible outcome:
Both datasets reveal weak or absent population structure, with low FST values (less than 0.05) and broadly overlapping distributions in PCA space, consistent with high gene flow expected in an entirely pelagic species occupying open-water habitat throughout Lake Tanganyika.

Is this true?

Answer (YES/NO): YES